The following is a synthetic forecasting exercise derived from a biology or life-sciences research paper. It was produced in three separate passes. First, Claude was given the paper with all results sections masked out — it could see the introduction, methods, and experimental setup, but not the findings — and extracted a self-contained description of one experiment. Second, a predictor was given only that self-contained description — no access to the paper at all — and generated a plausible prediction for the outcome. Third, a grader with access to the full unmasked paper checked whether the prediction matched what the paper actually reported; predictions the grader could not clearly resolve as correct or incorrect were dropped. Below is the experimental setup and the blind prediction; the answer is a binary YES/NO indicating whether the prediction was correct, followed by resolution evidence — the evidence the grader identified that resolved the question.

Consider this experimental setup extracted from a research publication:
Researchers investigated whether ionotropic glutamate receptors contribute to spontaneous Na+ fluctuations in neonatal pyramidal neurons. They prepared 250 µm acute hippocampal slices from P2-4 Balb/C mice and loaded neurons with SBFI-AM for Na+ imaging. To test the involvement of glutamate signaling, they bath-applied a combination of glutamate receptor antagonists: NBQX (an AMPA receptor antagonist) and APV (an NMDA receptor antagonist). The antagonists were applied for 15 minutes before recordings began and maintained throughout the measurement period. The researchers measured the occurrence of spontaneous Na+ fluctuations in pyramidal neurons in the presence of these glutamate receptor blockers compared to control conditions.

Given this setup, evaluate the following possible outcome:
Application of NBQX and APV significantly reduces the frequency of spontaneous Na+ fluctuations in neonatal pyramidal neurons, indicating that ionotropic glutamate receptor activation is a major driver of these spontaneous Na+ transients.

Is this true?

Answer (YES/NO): NO